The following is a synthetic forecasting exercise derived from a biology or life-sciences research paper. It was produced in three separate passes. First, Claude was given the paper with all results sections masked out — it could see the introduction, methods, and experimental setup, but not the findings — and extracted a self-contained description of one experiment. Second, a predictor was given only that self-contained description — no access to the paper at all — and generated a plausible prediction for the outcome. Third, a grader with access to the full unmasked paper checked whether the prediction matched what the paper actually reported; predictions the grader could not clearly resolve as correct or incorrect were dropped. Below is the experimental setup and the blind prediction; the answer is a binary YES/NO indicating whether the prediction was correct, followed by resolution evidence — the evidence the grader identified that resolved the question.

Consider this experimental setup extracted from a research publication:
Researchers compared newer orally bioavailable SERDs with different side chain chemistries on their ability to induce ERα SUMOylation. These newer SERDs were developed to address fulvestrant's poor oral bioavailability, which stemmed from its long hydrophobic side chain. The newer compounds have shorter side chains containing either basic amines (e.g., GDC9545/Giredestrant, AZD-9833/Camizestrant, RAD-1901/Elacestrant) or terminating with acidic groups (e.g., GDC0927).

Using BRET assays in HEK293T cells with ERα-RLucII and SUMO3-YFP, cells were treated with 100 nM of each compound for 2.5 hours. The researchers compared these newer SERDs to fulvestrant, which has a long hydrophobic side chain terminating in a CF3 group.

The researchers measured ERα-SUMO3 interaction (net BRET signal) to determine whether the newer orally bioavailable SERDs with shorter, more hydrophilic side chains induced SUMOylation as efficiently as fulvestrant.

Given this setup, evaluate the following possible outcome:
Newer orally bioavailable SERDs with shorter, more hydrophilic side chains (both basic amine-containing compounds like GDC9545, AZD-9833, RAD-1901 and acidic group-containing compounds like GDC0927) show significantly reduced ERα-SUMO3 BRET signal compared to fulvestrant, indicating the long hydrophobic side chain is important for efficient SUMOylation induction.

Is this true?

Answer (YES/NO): NO